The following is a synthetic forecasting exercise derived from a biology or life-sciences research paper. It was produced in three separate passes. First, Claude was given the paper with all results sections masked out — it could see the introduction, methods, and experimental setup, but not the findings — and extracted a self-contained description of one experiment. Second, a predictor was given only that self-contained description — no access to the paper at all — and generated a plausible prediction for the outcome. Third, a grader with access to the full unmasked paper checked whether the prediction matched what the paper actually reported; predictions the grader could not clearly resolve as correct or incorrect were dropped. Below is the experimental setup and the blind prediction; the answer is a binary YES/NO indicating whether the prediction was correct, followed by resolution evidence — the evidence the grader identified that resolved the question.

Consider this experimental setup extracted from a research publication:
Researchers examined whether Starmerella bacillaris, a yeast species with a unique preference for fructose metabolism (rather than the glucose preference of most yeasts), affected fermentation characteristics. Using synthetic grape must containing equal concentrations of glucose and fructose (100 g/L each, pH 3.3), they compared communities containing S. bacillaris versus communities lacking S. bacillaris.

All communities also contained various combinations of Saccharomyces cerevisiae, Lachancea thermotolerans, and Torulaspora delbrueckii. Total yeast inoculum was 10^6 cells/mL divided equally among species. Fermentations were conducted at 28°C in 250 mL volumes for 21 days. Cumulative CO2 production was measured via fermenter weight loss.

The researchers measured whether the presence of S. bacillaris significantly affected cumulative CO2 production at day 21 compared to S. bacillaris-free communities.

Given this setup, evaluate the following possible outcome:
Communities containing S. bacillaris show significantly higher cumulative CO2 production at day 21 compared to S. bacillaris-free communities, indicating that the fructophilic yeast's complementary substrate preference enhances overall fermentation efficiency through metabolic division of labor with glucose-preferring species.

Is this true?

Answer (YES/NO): NO